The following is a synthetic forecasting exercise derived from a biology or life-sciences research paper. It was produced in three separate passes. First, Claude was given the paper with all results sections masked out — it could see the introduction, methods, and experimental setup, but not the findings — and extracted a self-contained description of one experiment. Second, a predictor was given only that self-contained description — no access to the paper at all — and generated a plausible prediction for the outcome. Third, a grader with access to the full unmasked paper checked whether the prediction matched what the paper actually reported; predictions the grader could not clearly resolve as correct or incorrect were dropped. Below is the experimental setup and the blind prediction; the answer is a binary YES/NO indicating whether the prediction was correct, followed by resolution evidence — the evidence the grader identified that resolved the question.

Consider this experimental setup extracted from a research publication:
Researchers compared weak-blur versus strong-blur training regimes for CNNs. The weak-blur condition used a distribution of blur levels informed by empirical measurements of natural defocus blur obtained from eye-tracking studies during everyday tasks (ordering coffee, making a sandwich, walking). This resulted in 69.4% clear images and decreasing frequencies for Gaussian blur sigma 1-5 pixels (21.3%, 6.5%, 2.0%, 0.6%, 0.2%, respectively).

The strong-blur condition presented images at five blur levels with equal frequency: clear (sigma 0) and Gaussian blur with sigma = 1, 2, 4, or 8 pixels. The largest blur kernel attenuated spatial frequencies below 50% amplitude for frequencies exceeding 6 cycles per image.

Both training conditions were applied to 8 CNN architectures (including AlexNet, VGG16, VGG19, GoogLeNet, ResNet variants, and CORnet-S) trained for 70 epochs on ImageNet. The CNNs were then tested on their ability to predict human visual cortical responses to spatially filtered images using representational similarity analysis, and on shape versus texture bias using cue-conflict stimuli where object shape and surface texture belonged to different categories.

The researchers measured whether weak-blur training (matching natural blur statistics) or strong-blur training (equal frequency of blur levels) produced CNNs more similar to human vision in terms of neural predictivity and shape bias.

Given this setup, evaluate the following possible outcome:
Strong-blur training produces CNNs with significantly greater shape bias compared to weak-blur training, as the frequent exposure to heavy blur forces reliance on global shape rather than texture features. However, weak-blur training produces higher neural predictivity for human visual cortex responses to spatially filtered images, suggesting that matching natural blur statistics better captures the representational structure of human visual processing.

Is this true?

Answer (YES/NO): NO